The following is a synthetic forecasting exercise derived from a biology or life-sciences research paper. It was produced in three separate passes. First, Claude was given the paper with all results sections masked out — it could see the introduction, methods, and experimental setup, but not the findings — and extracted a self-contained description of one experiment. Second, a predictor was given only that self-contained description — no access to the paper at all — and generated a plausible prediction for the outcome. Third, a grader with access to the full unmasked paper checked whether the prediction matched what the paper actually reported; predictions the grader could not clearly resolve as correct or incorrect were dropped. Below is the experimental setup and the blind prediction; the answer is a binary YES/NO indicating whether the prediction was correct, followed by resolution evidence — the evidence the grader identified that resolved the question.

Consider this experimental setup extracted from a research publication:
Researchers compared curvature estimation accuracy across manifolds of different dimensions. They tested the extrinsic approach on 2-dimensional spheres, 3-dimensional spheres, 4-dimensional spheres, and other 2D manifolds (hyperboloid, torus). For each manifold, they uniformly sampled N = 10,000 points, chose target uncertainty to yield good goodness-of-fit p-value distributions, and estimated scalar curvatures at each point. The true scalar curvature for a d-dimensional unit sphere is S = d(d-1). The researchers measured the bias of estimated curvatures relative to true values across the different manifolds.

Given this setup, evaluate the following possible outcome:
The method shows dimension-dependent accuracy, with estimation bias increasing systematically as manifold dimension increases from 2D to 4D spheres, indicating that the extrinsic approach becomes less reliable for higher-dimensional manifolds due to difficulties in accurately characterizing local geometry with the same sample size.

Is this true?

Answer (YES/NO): NO